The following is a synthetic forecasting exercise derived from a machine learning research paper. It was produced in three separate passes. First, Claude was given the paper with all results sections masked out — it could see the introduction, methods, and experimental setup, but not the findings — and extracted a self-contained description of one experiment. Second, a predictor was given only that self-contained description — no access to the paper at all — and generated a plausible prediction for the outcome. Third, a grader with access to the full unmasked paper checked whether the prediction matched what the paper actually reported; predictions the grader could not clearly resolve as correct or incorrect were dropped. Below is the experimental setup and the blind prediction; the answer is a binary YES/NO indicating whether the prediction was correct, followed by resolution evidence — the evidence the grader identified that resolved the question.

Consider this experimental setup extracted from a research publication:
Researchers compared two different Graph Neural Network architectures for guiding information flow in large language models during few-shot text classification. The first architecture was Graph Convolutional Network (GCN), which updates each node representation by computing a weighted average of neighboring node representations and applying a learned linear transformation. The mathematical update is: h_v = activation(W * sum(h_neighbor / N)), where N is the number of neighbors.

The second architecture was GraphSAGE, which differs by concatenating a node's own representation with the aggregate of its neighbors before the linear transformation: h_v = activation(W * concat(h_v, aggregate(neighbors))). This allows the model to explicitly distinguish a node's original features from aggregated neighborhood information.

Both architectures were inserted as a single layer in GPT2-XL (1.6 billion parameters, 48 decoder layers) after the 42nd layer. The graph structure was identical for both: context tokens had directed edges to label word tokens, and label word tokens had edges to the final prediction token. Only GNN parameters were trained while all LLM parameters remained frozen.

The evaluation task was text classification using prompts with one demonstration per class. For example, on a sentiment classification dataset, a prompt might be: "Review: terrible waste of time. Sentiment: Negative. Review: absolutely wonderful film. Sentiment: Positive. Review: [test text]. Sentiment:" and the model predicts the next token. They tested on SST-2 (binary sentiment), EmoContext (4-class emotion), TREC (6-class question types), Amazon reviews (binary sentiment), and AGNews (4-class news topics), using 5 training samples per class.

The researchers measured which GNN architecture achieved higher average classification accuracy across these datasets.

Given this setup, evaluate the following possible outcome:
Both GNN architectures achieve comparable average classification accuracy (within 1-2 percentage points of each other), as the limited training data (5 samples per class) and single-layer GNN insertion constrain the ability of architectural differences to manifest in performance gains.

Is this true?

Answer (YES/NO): YES